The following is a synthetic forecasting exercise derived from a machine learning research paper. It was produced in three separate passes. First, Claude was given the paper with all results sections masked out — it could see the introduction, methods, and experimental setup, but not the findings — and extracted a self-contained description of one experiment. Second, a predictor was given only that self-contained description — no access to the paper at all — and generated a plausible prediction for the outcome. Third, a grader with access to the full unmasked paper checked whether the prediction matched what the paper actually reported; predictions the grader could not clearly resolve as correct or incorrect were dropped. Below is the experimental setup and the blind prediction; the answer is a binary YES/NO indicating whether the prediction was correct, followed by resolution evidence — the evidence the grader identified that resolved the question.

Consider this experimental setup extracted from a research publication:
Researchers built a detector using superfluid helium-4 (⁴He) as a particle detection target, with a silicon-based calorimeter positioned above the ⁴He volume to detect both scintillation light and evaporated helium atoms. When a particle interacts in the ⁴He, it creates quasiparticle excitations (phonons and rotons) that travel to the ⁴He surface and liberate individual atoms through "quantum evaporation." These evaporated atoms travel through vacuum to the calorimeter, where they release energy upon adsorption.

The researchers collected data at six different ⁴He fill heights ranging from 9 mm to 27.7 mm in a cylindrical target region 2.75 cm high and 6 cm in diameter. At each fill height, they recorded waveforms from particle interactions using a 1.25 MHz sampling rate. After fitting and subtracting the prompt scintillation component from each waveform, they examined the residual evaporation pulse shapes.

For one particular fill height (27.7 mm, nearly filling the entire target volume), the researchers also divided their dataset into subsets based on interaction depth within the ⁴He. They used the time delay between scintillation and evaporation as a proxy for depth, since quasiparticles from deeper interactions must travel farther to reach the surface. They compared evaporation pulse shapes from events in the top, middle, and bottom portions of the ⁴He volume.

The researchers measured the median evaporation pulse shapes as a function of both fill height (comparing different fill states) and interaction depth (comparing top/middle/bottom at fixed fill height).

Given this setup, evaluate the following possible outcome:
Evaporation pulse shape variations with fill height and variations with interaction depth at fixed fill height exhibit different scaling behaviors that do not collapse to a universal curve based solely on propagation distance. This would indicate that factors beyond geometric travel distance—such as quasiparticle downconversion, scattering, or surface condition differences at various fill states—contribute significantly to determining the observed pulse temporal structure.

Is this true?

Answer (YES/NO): YES